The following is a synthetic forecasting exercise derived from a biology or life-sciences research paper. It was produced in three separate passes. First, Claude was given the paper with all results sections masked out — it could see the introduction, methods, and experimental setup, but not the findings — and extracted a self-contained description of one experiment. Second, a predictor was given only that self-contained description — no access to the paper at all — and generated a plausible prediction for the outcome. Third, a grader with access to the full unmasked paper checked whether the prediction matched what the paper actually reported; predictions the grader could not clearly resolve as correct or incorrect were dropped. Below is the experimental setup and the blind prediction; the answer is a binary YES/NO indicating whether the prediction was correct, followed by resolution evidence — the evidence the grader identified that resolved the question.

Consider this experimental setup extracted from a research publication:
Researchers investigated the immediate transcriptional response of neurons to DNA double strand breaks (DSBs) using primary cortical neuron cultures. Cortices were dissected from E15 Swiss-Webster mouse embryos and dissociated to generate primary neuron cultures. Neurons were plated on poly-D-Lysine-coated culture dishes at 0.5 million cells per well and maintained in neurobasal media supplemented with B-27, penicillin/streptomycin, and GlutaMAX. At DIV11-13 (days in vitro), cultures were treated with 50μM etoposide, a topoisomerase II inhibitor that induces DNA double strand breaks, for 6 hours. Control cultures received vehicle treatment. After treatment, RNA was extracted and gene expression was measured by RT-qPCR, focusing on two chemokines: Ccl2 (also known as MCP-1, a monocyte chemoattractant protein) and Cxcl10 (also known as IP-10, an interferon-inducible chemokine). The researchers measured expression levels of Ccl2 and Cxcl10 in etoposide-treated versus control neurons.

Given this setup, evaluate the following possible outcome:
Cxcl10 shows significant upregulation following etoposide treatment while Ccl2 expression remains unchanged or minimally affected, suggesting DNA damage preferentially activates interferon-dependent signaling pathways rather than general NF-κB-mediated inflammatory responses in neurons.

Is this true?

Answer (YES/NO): NO